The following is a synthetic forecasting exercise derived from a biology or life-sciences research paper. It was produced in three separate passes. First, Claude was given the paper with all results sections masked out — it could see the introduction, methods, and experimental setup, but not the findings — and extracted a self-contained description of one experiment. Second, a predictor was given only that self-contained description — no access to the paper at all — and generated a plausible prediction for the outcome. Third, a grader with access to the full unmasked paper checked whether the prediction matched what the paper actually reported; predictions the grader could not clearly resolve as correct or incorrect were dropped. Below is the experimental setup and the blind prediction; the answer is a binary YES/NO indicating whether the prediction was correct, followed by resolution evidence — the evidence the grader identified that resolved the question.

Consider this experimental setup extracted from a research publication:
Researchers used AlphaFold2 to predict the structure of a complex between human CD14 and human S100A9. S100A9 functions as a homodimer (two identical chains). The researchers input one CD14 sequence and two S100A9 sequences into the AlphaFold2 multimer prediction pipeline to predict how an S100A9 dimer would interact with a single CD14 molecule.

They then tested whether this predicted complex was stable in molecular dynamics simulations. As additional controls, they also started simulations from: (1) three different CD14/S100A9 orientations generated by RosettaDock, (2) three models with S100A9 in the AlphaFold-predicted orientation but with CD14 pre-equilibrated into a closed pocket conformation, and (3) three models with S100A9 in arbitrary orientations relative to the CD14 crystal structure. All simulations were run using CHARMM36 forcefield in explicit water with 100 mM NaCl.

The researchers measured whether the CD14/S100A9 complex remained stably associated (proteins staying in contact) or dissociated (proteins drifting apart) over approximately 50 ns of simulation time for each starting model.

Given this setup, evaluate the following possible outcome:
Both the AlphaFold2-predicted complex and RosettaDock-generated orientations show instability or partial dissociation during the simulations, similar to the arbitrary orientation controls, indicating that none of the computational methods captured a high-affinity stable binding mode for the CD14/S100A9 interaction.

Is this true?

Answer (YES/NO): NO